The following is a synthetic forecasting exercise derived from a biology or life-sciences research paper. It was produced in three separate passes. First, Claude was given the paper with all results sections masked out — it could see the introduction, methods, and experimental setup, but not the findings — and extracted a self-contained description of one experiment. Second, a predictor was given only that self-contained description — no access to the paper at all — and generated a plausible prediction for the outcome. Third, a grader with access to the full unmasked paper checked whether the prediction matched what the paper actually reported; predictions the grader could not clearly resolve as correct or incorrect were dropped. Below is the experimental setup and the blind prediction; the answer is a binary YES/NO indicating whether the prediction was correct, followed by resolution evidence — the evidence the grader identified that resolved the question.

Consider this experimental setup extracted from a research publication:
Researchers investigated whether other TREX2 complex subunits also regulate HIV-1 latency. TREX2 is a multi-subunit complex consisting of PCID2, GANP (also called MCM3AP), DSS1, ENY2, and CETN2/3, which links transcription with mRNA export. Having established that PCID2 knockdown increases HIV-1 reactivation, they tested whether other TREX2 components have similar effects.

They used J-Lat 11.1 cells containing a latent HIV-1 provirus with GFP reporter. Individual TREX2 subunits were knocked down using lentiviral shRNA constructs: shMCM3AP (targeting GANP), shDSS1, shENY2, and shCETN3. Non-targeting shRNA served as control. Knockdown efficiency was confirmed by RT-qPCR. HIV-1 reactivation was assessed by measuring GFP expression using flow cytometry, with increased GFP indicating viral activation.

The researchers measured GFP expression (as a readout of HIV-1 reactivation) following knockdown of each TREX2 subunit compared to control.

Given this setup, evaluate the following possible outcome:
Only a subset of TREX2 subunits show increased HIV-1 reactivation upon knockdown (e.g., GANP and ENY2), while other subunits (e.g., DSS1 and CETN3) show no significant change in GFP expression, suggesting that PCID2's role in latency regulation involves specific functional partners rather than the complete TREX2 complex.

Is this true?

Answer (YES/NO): NO